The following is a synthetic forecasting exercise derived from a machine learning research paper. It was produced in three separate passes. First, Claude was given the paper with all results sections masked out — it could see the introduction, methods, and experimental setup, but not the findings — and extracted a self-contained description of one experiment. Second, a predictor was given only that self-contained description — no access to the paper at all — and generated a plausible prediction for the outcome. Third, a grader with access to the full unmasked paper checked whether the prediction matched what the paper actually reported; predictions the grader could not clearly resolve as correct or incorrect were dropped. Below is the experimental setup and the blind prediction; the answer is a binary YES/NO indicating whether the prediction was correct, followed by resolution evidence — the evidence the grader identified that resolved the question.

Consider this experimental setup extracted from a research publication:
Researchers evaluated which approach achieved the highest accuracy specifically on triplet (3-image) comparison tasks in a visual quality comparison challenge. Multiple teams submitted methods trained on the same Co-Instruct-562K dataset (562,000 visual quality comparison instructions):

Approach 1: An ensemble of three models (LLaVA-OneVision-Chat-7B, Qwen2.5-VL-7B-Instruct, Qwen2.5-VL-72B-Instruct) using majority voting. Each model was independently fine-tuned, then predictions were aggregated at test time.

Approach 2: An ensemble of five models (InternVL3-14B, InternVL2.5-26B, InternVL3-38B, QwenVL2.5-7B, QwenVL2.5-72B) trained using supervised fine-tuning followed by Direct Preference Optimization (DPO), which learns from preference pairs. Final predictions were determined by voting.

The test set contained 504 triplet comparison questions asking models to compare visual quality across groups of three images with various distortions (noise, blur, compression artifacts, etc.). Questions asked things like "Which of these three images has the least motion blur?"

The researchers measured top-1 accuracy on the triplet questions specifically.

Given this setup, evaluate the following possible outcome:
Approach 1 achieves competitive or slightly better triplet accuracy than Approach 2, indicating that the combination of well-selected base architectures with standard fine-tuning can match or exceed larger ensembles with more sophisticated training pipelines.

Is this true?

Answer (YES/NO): NO